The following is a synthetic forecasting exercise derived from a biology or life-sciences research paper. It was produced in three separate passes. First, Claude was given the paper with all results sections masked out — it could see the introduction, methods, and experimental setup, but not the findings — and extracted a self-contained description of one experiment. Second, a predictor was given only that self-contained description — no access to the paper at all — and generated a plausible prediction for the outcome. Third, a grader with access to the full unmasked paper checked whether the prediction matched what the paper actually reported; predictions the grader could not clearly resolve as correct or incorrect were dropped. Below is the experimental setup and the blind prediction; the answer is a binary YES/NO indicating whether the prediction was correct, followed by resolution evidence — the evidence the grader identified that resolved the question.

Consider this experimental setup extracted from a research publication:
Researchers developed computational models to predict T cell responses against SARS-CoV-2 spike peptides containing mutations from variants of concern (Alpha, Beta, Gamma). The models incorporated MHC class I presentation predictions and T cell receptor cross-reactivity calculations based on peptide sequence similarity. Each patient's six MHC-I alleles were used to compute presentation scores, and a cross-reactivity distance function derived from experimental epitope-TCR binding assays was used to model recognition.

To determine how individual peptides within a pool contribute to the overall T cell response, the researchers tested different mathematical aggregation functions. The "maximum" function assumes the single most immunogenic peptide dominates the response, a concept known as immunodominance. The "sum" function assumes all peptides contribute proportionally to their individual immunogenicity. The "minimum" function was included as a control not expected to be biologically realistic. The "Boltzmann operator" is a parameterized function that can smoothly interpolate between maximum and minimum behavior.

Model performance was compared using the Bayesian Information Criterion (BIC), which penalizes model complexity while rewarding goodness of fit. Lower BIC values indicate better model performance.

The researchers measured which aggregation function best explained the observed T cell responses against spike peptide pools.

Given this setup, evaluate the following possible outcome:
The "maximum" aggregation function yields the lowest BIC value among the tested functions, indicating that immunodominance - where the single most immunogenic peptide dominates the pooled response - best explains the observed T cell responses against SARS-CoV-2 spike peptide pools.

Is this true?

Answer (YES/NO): YES